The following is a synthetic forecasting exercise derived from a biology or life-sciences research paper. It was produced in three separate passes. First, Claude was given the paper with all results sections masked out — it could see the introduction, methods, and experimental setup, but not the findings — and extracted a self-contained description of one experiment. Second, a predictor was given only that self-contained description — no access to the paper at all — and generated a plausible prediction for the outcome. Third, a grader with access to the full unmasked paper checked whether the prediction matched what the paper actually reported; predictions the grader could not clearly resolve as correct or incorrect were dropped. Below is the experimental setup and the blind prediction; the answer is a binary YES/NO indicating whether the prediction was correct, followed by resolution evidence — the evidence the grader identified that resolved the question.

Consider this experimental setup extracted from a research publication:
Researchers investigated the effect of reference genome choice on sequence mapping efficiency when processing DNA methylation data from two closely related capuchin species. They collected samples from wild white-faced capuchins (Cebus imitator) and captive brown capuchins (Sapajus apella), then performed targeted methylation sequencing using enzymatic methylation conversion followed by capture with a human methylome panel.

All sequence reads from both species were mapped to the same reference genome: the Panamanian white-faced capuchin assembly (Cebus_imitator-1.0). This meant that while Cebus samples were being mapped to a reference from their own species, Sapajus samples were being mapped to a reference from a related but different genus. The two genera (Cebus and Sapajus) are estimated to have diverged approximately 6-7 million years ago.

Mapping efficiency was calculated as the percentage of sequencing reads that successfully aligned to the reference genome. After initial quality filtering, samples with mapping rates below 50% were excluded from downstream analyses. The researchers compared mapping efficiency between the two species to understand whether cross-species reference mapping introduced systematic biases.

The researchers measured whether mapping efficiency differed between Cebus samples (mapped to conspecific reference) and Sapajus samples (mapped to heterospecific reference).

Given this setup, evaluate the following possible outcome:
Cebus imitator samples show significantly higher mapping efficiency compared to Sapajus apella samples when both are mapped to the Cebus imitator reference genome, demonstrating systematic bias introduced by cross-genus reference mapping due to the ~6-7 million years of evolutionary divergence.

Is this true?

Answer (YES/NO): YES